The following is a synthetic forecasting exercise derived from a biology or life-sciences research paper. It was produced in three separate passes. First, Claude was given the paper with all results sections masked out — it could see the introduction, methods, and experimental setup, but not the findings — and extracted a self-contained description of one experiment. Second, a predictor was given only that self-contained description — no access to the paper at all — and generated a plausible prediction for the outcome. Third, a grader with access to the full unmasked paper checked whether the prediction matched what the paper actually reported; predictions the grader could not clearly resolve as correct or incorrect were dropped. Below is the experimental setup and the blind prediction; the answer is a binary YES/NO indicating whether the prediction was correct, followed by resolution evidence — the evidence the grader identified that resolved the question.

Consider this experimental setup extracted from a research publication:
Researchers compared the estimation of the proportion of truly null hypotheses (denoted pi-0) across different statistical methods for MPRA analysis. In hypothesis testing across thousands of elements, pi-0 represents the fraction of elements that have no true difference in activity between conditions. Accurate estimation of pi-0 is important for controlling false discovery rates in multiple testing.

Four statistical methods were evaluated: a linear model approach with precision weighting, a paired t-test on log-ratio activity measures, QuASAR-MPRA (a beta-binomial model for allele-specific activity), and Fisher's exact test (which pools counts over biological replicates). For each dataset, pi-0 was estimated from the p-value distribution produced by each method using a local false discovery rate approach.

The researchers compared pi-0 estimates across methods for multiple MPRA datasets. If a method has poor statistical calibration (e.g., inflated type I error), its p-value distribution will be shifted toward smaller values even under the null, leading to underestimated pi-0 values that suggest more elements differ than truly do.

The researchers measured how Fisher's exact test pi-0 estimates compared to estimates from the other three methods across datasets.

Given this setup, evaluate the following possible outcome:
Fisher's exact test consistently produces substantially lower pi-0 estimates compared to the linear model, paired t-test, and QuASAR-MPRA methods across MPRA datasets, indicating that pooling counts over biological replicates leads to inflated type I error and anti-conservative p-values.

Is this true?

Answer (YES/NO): YES